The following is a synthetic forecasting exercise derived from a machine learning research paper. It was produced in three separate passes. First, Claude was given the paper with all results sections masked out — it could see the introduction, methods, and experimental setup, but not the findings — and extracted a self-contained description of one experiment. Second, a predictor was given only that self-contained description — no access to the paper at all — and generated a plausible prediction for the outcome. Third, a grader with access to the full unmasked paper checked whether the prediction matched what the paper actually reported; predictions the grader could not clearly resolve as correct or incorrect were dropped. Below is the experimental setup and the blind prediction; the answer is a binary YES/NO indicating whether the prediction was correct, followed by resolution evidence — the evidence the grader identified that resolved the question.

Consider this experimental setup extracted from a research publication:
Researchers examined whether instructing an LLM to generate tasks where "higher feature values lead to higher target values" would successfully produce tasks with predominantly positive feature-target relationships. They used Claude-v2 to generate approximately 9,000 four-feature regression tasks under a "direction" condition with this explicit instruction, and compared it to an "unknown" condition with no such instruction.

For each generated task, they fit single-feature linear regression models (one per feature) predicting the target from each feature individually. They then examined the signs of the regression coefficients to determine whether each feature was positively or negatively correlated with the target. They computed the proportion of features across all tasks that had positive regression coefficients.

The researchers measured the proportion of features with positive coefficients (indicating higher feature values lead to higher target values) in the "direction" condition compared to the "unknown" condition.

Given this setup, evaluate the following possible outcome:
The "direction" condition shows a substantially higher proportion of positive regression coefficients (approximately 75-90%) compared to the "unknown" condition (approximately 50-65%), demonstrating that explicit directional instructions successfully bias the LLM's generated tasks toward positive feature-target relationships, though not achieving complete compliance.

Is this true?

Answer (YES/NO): NO